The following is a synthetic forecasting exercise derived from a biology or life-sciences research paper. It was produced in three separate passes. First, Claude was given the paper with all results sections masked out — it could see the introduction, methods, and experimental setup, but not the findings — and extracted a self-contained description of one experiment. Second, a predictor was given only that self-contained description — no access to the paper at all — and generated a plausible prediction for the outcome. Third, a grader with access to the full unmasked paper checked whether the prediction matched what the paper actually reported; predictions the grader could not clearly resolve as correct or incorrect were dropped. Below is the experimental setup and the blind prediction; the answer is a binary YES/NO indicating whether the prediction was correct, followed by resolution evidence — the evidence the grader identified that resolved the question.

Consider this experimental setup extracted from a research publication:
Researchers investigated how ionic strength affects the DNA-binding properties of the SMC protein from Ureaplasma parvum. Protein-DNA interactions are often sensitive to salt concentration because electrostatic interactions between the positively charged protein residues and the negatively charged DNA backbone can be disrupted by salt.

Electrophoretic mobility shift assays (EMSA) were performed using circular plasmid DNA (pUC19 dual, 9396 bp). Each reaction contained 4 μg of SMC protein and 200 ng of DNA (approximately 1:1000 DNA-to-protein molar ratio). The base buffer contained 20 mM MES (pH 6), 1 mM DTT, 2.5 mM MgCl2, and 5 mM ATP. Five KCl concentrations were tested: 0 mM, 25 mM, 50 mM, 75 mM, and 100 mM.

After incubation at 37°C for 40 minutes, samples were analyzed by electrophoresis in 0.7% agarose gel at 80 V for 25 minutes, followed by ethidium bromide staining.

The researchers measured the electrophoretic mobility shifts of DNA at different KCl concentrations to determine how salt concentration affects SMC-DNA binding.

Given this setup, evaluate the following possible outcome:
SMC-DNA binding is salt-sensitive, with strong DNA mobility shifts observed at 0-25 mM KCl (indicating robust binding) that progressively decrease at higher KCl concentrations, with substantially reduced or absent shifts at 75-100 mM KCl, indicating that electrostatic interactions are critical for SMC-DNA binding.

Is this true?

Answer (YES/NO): YES